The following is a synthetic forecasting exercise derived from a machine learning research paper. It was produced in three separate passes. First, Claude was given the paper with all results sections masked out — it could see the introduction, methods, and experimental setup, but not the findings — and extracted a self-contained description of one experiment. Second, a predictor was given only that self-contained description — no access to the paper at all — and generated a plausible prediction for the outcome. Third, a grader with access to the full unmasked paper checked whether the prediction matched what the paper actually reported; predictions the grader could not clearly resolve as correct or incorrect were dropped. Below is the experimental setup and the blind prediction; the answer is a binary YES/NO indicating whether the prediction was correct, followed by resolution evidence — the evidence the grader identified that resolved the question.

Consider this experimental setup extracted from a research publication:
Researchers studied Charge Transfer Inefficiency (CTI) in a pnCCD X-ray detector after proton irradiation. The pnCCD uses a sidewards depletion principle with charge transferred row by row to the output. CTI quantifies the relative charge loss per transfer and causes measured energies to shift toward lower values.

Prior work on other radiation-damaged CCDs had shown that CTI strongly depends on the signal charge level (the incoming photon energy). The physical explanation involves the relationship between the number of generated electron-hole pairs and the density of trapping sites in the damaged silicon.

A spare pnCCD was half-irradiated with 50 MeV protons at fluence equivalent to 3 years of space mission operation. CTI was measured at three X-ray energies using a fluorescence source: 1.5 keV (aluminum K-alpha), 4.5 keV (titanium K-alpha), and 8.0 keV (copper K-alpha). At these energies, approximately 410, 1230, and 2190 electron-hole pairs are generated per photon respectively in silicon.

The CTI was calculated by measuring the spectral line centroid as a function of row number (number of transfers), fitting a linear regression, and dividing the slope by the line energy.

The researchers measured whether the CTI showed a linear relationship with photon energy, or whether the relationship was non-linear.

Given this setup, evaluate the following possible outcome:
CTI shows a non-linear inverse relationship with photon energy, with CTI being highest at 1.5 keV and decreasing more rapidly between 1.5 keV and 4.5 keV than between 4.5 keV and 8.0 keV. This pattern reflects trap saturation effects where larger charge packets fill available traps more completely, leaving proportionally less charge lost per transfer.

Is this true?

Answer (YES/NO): NO